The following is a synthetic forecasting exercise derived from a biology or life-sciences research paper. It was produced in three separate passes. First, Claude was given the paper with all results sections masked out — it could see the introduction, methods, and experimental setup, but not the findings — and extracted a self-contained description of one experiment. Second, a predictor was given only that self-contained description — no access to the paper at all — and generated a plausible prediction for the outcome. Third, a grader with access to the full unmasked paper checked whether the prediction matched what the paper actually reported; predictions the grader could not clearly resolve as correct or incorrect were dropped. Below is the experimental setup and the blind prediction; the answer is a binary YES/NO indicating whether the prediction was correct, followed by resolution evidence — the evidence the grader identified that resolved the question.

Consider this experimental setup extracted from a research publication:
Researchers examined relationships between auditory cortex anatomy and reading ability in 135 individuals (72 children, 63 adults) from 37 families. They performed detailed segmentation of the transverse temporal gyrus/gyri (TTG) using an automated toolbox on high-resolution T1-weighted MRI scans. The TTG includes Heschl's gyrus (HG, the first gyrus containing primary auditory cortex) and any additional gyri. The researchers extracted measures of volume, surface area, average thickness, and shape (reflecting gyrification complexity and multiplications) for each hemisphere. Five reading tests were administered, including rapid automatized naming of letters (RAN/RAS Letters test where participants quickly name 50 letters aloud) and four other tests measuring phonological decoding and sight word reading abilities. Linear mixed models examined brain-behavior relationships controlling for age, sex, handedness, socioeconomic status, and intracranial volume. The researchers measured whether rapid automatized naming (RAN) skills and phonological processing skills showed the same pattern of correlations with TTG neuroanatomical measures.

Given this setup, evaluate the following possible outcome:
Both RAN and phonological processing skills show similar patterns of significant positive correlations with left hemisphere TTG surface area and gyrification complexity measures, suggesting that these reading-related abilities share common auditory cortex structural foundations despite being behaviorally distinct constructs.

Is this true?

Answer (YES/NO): NO